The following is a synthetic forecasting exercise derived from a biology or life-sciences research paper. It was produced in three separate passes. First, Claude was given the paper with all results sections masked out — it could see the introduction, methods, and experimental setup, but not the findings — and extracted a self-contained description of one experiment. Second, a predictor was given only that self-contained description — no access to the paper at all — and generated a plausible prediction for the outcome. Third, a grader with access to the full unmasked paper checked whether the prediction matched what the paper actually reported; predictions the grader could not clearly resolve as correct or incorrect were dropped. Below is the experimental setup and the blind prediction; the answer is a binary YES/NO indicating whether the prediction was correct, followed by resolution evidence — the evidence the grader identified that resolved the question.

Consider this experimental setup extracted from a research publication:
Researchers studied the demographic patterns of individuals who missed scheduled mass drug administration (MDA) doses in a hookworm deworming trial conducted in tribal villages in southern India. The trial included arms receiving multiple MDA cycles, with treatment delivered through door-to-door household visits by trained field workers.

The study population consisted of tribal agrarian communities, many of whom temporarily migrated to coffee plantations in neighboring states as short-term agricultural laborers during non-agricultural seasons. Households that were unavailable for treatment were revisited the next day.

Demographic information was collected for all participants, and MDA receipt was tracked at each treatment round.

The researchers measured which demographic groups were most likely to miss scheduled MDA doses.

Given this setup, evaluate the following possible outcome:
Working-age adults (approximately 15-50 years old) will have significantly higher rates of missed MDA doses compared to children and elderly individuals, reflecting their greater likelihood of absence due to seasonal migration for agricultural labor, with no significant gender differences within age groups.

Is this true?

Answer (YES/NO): NO